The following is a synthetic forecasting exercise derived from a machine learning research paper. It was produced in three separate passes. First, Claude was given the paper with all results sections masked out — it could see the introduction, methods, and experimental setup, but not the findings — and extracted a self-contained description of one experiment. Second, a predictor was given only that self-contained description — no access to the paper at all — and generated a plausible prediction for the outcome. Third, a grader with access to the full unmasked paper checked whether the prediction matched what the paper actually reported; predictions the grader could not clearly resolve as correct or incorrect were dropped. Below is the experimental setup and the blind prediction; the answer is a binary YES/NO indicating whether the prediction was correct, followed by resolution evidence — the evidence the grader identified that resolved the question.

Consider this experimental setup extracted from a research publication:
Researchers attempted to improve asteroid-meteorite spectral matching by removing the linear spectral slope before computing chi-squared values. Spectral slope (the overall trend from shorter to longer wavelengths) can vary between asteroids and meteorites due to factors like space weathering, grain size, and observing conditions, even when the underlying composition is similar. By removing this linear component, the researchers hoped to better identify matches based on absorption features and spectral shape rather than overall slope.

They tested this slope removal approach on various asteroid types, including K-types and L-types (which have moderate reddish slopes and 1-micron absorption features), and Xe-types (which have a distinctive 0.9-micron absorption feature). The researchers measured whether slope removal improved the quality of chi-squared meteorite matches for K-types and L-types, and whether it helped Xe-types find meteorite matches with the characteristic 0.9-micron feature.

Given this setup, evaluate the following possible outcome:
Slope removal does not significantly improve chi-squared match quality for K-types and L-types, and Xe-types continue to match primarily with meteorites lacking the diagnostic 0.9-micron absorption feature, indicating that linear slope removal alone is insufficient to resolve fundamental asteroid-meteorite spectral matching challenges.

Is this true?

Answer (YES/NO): YES